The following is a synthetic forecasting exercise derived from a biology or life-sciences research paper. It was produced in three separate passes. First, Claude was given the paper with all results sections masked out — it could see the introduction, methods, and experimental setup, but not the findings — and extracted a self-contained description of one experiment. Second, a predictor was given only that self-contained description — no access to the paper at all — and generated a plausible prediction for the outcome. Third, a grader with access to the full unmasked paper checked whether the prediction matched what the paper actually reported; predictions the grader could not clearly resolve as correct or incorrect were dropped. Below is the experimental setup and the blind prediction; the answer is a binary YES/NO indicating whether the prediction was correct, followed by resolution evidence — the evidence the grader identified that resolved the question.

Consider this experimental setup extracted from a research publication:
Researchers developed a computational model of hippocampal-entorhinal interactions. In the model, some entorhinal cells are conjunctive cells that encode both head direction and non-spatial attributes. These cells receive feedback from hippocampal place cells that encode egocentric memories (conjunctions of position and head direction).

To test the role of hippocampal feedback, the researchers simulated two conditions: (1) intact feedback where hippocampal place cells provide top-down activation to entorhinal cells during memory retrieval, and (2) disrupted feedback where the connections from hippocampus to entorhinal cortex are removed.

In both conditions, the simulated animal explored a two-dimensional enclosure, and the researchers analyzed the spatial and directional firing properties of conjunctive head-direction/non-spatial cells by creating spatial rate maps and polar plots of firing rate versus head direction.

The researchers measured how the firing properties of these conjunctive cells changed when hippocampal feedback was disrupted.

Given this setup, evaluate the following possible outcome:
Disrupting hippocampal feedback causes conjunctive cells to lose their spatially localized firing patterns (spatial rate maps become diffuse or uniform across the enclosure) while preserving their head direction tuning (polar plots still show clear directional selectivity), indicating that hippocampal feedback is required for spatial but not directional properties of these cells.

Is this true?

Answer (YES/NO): YES